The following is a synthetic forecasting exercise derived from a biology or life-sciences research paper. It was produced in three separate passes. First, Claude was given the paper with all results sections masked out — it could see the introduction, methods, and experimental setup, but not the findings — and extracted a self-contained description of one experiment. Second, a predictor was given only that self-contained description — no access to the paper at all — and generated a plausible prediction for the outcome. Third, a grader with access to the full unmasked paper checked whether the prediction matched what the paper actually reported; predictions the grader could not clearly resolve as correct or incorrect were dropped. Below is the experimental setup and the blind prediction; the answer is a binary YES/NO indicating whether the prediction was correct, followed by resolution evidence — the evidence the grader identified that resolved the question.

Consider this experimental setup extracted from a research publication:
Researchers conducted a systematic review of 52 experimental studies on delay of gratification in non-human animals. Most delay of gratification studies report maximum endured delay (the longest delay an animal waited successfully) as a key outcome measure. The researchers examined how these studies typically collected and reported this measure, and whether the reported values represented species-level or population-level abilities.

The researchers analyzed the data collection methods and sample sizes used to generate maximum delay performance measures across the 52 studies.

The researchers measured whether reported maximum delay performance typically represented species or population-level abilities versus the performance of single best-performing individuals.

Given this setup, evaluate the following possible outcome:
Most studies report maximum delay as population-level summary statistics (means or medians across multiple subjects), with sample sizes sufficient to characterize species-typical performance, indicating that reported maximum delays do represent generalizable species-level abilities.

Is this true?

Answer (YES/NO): NO